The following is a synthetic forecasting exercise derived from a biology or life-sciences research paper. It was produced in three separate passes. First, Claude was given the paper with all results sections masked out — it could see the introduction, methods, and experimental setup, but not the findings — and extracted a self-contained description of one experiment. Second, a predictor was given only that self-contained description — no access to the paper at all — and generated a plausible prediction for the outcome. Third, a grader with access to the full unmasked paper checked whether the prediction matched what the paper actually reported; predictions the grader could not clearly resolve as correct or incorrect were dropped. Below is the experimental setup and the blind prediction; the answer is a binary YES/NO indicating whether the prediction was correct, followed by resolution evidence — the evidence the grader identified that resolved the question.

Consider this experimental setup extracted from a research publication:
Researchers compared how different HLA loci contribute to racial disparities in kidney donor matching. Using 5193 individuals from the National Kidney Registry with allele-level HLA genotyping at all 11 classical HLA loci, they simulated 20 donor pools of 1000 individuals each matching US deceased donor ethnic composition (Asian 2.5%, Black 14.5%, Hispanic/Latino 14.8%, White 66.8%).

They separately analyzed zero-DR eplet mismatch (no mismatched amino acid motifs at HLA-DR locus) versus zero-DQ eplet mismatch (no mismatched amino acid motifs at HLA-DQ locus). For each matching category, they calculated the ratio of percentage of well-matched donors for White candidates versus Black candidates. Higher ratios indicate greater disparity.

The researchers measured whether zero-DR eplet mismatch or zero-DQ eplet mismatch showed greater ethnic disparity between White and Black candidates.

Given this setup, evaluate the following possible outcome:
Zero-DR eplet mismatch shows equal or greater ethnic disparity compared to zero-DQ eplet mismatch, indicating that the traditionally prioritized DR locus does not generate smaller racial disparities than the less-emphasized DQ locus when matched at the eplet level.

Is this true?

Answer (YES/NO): YES